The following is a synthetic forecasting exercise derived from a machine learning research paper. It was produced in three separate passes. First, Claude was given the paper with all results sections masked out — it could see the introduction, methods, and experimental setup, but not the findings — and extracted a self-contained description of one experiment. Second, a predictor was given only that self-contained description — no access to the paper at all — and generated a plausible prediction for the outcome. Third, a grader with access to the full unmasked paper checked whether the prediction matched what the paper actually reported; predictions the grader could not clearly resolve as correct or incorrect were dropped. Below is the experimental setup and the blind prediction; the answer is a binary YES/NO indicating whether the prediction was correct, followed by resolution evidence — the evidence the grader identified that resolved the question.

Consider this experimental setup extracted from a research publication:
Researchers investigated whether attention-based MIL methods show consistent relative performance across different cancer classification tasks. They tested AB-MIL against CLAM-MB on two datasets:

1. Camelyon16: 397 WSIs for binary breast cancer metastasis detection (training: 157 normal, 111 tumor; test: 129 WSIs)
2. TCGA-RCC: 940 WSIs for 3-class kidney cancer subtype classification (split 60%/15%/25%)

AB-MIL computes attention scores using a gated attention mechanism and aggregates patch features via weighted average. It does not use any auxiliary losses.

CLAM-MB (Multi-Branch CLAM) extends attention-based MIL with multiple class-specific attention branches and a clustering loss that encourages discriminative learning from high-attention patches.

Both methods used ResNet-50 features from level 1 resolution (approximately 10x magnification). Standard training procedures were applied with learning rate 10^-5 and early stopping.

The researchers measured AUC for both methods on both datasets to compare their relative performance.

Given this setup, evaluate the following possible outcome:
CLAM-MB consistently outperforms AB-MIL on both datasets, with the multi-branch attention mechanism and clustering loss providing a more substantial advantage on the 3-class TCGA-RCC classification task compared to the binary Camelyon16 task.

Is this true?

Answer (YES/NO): NO